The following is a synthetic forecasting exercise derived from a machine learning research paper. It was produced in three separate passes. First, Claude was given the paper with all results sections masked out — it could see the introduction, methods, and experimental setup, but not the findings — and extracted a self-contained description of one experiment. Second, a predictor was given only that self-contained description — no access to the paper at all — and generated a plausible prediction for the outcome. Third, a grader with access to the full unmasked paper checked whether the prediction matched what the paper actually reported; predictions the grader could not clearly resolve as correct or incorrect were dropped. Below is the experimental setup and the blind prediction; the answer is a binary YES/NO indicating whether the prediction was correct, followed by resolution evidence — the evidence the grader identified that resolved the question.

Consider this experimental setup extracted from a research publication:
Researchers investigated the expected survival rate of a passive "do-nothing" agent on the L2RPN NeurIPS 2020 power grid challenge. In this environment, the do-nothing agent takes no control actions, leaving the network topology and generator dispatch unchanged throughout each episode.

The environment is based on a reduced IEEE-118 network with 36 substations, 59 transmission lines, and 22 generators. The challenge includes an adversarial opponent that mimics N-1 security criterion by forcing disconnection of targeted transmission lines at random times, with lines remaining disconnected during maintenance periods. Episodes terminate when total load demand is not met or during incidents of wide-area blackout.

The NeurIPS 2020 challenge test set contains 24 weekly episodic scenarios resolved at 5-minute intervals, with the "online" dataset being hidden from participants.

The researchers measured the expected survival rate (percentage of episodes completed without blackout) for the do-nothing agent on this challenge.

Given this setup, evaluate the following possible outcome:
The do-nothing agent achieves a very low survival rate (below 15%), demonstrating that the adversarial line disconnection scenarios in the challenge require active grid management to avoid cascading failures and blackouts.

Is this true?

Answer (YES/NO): NO